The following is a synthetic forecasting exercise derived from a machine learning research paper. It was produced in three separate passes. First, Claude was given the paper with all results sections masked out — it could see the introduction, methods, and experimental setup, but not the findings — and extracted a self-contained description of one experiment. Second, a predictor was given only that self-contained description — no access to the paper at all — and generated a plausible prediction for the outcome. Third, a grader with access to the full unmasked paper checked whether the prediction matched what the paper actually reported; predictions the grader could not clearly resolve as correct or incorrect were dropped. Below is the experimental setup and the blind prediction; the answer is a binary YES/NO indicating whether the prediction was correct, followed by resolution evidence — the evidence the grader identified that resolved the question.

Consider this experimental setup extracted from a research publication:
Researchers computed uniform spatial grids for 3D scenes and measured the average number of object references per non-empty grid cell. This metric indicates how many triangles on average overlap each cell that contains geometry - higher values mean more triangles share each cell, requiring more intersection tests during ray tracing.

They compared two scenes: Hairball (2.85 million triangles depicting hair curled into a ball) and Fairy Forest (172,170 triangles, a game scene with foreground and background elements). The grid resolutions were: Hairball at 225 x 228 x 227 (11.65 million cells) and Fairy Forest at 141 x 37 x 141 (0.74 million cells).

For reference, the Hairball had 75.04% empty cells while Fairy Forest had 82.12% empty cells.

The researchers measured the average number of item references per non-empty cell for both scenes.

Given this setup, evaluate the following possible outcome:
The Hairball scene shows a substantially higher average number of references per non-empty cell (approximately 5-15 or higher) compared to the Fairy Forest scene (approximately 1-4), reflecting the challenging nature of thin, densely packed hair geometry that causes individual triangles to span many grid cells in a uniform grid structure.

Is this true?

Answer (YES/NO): NO